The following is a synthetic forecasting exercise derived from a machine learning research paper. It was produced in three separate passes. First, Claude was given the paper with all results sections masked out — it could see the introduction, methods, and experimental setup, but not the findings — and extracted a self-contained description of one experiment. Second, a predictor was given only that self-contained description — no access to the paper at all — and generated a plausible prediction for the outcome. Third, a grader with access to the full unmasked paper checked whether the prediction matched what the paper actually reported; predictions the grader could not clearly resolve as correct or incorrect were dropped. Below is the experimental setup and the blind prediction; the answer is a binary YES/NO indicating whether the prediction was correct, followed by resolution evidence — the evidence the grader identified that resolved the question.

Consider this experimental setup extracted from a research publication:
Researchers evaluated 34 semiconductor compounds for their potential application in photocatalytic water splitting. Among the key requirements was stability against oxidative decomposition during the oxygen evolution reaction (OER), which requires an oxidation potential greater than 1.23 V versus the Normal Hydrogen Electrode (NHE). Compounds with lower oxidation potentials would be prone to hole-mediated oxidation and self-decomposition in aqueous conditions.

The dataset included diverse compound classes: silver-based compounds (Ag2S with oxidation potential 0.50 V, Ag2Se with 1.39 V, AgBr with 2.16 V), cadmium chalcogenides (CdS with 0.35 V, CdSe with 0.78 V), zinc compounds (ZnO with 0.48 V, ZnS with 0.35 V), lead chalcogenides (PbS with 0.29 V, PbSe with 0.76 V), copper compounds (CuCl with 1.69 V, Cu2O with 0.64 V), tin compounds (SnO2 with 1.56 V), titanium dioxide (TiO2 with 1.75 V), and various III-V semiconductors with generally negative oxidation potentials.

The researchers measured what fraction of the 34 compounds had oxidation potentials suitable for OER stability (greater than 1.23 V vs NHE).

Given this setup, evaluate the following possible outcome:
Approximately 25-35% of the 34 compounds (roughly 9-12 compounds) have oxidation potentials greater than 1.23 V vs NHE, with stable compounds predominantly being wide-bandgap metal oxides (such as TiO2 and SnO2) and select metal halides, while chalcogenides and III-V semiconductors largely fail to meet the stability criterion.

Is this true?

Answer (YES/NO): NO